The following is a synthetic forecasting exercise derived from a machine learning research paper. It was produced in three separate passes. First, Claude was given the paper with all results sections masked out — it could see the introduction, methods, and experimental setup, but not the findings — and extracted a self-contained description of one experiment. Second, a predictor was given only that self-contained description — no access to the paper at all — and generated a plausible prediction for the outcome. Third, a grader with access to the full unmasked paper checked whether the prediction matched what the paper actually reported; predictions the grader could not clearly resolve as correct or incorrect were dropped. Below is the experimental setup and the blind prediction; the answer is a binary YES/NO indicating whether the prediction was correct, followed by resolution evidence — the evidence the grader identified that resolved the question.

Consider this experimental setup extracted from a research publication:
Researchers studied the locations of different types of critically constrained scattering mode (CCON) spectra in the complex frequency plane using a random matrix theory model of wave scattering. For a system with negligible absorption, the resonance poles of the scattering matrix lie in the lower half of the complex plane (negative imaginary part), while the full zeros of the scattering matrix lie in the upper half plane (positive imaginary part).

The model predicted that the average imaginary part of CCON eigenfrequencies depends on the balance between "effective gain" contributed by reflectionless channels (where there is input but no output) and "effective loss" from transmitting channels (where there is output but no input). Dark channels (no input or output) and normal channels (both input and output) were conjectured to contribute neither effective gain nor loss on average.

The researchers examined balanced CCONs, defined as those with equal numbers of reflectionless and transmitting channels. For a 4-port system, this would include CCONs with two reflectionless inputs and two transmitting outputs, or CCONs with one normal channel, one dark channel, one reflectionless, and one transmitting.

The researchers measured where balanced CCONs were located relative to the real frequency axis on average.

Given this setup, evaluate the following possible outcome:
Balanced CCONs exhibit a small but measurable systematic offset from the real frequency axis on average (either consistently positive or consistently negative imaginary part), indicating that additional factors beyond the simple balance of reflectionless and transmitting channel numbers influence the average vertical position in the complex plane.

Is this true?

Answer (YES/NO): NO